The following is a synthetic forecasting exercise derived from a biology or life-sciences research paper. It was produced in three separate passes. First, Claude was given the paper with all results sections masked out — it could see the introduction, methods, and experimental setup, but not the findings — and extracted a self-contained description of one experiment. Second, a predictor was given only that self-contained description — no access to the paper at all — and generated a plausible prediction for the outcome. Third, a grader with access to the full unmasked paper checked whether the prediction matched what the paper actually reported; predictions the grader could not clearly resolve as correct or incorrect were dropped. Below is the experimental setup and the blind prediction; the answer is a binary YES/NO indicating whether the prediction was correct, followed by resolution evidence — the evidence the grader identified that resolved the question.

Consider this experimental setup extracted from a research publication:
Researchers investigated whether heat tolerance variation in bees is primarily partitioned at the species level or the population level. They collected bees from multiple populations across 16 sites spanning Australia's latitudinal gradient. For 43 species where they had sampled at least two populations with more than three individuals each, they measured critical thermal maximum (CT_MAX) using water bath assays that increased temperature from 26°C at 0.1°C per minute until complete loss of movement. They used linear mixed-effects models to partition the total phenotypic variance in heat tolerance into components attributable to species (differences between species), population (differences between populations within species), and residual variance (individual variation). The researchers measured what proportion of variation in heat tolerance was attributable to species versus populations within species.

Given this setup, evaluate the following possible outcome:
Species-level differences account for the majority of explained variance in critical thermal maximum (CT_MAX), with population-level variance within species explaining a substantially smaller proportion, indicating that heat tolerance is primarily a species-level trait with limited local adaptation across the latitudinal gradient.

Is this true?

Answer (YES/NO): YES